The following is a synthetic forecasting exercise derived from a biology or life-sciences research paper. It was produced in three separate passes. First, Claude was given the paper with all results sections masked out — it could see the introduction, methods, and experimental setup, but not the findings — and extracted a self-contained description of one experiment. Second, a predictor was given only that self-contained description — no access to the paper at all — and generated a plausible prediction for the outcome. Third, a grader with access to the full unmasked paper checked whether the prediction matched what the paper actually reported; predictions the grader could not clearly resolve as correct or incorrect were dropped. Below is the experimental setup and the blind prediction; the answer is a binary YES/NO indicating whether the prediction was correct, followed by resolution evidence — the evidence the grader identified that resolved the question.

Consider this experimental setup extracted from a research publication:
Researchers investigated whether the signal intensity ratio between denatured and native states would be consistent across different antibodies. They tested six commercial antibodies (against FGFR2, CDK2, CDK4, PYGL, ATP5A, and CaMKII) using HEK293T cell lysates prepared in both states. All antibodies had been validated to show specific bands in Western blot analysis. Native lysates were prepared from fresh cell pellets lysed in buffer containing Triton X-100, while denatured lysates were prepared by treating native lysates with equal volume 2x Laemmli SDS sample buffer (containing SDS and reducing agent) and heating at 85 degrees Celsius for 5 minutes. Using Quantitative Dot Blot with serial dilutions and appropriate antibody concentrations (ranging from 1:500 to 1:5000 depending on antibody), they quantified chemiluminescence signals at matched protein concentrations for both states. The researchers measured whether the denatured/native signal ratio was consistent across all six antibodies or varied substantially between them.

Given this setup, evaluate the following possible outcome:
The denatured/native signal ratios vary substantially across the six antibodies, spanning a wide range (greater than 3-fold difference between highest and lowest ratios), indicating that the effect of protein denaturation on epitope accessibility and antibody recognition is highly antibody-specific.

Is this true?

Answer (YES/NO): YES